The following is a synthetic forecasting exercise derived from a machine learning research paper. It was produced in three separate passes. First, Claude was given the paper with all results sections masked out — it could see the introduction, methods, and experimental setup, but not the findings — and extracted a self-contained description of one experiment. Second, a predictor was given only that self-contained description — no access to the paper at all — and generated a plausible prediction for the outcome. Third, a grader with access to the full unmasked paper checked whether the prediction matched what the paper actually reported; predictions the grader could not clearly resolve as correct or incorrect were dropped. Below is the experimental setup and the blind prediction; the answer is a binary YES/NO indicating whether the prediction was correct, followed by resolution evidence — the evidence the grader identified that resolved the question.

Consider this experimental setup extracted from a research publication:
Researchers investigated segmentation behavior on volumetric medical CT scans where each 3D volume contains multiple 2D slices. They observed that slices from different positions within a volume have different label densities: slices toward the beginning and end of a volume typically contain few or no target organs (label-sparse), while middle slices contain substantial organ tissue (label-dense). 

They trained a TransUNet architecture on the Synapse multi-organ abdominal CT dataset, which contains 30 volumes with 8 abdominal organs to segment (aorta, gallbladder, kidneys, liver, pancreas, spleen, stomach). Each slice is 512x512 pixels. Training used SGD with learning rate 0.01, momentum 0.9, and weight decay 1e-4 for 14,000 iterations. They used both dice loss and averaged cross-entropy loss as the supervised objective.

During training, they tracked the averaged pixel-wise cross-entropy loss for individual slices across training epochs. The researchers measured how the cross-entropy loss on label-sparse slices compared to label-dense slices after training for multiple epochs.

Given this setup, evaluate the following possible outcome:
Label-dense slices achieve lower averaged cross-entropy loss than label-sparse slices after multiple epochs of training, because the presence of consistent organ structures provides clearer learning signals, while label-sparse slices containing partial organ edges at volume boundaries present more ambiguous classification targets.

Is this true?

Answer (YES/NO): NO